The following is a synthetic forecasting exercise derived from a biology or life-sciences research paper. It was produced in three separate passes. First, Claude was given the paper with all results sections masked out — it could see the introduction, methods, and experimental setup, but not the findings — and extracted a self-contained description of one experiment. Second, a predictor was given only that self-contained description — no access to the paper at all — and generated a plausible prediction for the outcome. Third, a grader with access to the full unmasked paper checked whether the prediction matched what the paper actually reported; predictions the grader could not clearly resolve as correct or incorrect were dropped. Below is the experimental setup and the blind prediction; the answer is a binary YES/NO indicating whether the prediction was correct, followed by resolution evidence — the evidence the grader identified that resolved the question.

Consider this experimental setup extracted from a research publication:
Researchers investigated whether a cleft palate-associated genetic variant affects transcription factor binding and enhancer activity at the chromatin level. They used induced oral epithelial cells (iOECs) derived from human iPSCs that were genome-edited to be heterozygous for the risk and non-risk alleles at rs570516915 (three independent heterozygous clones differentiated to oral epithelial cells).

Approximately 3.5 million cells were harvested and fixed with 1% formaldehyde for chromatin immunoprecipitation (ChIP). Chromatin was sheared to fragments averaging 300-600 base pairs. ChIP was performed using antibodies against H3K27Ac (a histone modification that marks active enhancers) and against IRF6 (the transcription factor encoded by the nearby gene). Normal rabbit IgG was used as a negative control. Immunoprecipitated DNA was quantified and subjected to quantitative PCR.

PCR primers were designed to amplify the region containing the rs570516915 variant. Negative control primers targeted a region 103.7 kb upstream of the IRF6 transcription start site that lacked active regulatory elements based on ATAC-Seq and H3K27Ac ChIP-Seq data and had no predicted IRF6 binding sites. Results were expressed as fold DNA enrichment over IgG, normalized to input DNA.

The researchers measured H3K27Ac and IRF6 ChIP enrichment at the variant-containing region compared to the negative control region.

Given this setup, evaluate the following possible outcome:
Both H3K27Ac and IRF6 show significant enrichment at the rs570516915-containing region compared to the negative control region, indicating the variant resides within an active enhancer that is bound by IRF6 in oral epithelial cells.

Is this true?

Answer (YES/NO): YES